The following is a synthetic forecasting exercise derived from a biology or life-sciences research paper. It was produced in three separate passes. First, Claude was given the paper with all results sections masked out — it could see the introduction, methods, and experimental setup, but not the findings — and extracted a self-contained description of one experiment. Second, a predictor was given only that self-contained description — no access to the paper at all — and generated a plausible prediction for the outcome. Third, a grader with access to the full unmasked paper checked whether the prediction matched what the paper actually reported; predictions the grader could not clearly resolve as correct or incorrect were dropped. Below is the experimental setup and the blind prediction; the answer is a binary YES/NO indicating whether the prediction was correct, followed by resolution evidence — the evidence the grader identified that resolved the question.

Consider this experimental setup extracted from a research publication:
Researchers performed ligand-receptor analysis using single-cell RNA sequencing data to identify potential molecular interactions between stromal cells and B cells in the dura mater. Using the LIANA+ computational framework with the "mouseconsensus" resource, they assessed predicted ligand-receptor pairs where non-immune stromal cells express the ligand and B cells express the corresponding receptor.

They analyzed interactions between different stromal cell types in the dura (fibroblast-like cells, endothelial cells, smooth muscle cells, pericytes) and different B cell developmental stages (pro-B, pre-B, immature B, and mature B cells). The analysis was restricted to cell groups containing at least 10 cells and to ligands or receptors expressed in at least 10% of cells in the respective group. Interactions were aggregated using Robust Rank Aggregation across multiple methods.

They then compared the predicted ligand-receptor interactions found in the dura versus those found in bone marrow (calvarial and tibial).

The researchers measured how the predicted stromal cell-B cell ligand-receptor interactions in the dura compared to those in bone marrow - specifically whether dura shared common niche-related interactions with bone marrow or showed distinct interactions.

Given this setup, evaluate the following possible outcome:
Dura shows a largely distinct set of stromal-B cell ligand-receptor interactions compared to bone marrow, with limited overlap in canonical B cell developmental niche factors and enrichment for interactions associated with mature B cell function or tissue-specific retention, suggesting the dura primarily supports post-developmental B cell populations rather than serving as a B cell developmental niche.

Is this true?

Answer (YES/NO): NO